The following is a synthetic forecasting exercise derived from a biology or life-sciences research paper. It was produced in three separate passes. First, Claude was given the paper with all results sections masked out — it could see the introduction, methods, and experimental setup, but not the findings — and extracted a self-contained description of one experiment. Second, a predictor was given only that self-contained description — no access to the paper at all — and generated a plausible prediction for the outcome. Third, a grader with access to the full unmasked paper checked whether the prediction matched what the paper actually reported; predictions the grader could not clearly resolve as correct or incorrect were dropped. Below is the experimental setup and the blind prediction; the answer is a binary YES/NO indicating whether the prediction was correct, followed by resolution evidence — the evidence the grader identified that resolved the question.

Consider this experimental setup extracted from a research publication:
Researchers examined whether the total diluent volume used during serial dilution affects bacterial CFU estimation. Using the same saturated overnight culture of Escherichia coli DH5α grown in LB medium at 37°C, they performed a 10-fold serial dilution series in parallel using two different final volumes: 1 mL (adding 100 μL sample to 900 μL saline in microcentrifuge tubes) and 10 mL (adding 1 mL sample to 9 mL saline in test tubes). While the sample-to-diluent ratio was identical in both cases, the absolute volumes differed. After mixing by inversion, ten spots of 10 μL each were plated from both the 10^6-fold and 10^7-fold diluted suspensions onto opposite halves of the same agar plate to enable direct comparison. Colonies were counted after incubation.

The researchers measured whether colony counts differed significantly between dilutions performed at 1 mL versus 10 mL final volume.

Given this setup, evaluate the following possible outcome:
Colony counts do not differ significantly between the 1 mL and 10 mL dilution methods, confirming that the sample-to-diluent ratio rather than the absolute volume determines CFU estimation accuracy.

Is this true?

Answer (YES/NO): YES